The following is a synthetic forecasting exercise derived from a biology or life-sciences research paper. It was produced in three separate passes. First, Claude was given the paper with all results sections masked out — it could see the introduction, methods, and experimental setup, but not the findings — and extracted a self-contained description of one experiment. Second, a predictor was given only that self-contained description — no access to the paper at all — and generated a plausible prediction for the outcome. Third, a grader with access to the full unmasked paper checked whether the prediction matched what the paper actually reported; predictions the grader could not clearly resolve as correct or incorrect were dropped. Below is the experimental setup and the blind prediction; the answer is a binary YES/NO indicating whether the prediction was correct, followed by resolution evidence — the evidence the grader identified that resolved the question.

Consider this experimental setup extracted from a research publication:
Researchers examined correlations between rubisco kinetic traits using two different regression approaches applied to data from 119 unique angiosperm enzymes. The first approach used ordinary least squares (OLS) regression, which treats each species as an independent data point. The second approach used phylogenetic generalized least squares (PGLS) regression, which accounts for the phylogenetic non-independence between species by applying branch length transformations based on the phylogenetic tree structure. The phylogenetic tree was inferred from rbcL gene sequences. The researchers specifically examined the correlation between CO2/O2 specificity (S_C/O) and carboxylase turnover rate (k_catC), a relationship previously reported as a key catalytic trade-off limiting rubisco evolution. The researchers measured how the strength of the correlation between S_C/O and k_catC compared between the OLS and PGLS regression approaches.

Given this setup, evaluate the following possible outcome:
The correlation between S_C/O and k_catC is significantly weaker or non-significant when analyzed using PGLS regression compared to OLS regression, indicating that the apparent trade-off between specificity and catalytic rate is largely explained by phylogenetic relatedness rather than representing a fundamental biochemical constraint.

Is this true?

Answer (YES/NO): YES